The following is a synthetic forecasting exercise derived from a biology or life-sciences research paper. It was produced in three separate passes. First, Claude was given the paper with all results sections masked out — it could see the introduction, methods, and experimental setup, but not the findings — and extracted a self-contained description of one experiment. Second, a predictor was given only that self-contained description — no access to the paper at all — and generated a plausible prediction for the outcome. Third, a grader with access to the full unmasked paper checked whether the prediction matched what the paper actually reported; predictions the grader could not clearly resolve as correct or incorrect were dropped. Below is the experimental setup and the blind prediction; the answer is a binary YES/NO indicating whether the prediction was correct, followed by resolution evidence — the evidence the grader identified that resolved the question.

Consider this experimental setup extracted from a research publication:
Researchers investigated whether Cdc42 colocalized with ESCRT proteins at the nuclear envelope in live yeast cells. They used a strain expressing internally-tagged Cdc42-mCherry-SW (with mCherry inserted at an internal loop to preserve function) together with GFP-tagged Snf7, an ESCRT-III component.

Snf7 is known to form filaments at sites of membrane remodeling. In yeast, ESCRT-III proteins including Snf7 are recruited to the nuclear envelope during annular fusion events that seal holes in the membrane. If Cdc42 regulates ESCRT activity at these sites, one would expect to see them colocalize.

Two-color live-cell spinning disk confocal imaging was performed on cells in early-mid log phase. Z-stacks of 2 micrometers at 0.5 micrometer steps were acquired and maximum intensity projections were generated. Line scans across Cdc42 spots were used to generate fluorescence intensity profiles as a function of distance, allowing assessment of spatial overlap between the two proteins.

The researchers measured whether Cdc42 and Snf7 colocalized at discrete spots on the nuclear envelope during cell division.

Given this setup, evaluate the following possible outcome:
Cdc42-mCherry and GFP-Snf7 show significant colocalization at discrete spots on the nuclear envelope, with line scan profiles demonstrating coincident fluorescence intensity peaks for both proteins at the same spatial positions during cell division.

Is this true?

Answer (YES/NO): YES